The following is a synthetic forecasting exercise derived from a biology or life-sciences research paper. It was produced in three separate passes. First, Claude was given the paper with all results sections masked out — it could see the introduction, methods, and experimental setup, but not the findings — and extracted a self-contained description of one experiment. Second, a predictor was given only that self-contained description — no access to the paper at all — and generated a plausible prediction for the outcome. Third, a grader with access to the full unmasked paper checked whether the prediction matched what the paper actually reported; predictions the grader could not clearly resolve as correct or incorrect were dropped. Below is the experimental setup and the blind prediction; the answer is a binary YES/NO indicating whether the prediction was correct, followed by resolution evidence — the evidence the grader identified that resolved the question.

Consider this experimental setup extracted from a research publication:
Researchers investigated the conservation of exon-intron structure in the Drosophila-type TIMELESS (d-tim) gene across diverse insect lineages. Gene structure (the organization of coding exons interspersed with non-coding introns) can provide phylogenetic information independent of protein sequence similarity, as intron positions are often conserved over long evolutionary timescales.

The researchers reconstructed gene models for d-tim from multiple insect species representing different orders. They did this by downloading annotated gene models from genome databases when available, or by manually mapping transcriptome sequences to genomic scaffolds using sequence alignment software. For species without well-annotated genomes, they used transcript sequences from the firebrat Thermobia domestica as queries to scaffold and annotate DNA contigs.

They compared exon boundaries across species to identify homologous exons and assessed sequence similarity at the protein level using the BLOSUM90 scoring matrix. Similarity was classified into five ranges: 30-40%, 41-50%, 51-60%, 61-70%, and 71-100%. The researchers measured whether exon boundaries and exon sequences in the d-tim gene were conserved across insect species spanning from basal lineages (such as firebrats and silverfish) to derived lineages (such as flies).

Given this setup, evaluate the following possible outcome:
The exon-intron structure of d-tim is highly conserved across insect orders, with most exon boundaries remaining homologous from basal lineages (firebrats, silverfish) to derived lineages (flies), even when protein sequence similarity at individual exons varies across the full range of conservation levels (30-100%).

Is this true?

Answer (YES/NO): YES